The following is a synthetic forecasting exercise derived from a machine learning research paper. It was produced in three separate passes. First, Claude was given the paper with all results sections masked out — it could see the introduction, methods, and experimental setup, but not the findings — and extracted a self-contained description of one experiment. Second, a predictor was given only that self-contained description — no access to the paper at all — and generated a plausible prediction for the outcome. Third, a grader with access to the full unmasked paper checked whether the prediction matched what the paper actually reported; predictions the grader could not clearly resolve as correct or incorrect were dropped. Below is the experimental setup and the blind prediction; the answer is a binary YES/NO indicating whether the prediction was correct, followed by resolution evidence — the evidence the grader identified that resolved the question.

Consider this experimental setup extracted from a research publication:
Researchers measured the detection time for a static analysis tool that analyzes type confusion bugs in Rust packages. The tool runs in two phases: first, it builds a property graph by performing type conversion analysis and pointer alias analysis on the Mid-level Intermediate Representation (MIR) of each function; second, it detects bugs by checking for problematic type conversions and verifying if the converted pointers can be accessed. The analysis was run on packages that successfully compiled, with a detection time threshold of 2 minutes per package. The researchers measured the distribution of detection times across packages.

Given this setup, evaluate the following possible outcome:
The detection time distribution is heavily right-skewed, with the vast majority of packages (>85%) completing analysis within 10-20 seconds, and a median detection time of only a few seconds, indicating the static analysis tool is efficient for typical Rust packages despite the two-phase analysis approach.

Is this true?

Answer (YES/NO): NO